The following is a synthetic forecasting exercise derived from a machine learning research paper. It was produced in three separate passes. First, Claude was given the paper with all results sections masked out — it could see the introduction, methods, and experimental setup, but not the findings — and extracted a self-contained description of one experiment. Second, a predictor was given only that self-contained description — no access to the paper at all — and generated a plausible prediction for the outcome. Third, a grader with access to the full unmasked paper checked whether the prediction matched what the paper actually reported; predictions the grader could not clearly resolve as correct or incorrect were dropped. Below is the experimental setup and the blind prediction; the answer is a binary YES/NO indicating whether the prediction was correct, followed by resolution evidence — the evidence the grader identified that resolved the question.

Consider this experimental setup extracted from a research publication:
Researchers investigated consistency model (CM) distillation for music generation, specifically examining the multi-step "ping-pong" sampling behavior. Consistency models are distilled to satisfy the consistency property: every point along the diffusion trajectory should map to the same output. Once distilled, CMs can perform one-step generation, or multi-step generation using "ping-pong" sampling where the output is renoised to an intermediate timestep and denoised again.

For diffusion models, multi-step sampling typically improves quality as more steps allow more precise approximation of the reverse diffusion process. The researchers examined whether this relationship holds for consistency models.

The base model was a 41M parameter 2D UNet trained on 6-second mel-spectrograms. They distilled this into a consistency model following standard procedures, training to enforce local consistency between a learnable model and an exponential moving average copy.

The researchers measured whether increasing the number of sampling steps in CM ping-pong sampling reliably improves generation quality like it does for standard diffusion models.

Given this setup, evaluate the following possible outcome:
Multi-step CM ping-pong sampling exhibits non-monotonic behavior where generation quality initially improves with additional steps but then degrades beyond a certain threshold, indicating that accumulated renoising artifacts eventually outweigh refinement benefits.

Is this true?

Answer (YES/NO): NO